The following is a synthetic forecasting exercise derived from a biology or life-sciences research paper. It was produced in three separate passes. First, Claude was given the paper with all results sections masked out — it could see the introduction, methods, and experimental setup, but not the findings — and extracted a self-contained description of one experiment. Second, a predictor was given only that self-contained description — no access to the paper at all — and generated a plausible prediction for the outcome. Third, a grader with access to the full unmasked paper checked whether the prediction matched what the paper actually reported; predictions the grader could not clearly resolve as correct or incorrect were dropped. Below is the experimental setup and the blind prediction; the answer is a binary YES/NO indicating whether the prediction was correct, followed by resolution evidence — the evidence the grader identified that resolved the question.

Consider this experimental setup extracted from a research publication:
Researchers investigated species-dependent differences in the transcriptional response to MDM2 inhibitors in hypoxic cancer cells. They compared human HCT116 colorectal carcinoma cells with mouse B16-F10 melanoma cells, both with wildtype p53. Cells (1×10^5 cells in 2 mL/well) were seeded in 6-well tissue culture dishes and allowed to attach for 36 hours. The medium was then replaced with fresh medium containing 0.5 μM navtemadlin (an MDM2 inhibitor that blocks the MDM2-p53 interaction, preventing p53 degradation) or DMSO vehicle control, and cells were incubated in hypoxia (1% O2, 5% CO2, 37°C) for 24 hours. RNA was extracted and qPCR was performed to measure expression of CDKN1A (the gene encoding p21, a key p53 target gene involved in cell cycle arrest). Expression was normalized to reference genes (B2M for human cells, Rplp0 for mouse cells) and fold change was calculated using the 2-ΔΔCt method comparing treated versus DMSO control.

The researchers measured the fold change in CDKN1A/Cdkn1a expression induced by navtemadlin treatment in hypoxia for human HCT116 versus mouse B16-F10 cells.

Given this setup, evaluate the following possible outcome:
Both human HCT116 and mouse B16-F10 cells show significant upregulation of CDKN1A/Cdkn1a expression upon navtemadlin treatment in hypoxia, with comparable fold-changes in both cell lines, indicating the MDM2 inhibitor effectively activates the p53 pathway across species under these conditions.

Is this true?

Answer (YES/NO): NO